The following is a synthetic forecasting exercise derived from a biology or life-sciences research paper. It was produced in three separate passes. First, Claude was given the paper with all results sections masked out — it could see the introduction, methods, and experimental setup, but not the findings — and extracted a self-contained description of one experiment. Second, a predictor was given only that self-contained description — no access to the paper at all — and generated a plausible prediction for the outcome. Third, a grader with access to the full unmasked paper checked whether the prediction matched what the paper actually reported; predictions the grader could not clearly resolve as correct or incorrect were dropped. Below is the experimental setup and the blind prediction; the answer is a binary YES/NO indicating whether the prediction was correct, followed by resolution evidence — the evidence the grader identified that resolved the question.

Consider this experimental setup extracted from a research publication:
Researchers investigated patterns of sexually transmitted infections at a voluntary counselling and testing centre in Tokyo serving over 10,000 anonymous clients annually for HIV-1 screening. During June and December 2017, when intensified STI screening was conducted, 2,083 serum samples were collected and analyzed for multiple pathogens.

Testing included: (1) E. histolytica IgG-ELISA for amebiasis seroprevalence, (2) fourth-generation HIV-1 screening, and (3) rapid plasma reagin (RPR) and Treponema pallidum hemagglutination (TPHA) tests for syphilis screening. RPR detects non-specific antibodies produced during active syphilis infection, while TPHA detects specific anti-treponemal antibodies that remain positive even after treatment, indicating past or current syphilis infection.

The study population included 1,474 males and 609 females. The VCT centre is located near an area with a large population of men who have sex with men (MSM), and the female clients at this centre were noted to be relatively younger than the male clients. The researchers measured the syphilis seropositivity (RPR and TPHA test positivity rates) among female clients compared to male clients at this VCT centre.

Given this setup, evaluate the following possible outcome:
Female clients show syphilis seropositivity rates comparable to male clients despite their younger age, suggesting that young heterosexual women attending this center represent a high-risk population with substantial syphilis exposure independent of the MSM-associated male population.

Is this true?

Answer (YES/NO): NO